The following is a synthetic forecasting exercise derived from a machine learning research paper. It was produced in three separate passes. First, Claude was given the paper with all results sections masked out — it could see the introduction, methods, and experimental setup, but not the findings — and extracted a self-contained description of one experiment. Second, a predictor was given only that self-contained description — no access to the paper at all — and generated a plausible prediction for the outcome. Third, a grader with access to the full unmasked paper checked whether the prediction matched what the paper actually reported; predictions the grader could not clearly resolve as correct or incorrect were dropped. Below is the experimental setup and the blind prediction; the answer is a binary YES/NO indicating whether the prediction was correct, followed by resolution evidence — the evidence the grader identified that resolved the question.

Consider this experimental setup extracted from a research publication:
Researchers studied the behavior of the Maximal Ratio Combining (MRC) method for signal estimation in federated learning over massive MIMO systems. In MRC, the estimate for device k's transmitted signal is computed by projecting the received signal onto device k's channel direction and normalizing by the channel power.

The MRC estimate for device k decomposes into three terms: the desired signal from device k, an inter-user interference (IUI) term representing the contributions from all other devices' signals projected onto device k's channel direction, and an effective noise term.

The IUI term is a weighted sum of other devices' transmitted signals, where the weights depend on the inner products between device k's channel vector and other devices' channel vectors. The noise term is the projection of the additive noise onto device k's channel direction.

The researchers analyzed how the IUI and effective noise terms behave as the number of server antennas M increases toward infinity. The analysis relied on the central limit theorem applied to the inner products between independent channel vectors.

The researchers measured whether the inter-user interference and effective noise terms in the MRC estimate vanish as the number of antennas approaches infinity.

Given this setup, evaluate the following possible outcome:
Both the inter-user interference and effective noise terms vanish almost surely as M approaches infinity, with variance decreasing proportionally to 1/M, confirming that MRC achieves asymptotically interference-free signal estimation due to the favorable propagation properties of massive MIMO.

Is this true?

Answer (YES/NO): NO